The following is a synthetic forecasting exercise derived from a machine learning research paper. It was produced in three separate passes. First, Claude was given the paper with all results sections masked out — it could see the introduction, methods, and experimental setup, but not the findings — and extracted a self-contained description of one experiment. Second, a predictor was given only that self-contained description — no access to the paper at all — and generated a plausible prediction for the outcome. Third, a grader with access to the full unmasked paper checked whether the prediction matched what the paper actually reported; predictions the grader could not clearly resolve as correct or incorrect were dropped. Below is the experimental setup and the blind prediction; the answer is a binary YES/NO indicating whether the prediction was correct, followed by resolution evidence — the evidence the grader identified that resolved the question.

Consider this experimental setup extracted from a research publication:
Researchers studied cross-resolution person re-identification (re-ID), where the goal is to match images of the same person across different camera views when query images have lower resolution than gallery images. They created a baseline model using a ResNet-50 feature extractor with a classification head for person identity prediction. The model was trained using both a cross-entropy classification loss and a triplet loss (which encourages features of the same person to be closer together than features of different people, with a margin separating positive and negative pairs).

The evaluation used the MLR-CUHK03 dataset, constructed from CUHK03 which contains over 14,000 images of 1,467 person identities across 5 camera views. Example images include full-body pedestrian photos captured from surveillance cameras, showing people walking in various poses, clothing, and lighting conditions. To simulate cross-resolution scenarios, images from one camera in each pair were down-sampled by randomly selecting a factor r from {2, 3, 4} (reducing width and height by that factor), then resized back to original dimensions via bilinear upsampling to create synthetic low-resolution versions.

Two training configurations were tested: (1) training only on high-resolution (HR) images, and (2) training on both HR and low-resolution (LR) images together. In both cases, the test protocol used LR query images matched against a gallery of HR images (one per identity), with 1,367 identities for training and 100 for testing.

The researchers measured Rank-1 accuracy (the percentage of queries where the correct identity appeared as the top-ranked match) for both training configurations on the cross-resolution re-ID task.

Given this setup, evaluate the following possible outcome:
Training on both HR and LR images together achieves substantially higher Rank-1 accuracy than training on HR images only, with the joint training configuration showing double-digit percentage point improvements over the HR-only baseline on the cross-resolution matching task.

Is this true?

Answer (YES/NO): NO